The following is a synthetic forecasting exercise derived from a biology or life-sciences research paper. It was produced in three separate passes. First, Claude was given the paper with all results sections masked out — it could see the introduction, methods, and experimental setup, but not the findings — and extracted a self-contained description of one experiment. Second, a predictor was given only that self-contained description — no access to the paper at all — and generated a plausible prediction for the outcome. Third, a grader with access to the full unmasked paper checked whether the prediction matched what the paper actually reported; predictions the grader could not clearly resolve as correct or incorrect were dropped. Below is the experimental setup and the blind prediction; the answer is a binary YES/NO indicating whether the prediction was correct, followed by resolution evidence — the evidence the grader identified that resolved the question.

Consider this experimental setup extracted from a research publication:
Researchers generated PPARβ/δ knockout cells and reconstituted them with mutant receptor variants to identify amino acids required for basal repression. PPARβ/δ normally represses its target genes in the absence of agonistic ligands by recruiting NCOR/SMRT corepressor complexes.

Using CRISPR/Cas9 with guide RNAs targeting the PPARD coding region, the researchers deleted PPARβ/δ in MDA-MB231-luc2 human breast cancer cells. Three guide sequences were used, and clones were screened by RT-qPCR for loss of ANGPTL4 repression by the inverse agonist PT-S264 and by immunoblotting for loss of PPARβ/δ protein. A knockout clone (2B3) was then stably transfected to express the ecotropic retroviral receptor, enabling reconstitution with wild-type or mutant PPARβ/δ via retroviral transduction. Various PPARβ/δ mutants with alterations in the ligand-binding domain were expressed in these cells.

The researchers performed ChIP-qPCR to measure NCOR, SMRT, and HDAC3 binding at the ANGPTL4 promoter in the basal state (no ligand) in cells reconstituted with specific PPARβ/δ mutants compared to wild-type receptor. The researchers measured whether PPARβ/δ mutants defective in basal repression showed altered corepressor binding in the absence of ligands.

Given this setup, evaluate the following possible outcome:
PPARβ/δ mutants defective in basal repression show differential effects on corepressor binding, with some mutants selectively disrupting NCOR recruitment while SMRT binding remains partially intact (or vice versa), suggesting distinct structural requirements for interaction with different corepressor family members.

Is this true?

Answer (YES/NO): NO